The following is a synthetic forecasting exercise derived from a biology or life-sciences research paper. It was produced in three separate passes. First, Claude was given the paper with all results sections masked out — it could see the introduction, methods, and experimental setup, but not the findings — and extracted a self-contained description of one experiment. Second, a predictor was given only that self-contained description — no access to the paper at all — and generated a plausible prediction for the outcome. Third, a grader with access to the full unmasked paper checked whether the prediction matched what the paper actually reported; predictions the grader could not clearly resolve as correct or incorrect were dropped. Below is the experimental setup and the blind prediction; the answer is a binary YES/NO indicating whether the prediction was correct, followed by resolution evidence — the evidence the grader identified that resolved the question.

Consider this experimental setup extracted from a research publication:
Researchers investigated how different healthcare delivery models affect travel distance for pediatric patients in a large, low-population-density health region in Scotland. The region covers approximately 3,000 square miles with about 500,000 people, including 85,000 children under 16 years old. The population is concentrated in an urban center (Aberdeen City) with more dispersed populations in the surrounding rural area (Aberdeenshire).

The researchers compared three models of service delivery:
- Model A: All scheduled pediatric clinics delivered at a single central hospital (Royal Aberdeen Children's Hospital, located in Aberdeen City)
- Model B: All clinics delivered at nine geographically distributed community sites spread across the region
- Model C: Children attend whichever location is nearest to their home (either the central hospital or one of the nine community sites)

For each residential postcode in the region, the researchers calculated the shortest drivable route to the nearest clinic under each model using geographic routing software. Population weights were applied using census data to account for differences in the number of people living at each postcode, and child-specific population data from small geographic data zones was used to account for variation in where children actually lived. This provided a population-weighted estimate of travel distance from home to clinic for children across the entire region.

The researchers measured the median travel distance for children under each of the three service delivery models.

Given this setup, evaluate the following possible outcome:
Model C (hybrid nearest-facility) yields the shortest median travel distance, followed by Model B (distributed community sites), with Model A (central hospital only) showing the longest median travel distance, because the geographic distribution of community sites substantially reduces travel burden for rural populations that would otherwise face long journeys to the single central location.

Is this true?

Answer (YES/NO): YES